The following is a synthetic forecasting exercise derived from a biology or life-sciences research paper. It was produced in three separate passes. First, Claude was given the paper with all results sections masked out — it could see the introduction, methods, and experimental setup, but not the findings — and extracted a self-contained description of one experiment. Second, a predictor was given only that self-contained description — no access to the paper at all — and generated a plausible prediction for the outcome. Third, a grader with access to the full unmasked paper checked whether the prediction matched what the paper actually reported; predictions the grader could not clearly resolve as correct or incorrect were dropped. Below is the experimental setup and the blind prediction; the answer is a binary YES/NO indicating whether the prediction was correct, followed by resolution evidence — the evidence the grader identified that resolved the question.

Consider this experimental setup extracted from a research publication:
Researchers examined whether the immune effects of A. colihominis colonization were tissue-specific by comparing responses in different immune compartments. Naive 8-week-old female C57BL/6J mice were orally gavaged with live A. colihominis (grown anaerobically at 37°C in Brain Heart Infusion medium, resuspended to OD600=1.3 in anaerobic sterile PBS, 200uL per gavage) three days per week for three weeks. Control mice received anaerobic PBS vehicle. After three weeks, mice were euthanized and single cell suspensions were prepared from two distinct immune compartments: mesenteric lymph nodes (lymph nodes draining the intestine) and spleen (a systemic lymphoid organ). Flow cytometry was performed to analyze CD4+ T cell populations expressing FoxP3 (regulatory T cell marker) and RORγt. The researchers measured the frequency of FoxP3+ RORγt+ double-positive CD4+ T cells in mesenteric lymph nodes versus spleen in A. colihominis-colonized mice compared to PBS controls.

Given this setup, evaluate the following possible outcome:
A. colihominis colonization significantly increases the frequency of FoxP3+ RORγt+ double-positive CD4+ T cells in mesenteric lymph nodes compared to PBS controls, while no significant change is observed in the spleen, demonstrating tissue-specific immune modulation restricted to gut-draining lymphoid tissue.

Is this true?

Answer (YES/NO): YES